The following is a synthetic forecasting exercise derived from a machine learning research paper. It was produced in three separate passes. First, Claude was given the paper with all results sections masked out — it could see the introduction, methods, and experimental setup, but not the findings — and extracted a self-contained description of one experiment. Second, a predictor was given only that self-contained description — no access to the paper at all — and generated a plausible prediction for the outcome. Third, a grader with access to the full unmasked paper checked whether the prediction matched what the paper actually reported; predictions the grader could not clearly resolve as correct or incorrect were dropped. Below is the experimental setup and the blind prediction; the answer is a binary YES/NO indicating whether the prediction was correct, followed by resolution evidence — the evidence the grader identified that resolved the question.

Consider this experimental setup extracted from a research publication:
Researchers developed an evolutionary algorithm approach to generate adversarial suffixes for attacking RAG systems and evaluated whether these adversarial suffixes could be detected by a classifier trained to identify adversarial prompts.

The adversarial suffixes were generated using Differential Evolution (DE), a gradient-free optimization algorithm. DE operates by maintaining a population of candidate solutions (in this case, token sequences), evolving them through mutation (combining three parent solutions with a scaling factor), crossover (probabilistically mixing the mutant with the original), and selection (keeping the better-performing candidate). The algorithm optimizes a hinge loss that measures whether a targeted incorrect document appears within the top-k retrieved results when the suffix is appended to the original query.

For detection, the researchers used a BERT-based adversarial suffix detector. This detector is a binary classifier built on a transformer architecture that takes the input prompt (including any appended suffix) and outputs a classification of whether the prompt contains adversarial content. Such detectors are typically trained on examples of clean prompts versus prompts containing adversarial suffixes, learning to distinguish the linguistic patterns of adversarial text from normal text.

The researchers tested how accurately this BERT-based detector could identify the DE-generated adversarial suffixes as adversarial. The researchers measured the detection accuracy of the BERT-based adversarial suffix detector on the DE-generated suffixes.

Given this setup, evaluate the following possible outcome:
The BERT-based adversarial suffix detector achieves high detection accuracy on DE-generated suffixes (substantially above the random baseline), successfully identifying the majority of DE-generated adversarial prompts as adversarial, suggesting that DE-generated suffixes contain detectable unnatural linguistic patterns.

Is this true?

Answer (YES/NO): NO